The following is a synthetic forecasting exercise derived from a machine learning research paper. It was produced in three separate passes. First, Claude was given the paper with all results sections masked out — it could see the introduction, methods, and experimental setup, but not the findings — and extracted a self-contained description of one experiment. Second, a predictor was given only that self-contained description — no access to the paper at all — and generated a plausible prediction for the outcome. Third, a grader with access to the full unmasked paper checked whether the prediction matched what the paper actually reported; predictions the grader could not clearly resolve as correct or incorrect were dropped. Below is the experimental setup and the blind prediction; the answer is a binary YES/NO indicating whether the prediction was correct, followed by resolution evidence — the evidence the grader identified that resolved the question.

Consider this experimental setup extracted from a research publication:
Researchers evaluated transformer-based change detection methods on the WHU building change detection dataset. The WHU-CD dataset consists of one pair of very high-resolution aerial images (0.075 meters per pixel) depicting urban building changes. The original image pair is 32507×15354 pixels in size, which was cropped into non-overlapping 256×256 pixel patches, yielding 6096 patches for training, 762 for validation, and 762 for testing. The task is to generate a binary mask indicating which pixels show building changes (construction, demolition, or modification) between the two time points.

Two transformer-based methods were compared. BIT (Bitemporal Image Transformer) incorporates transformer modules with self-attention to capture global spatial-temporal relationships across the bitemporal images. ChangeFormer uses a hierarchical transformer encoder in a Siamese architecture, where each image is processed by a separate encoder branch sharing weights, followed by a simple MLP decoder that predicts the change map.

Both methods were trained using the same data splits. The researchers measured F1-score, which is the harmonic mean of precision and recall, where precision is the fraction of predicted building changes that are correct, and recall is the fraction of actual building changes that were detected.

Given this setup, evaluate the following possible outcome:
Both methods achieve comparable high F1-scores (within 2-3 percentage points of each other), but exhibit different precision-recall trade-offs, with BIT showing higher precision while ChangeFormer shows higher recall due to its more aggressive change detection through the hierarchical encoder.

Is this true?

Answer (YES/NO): NO